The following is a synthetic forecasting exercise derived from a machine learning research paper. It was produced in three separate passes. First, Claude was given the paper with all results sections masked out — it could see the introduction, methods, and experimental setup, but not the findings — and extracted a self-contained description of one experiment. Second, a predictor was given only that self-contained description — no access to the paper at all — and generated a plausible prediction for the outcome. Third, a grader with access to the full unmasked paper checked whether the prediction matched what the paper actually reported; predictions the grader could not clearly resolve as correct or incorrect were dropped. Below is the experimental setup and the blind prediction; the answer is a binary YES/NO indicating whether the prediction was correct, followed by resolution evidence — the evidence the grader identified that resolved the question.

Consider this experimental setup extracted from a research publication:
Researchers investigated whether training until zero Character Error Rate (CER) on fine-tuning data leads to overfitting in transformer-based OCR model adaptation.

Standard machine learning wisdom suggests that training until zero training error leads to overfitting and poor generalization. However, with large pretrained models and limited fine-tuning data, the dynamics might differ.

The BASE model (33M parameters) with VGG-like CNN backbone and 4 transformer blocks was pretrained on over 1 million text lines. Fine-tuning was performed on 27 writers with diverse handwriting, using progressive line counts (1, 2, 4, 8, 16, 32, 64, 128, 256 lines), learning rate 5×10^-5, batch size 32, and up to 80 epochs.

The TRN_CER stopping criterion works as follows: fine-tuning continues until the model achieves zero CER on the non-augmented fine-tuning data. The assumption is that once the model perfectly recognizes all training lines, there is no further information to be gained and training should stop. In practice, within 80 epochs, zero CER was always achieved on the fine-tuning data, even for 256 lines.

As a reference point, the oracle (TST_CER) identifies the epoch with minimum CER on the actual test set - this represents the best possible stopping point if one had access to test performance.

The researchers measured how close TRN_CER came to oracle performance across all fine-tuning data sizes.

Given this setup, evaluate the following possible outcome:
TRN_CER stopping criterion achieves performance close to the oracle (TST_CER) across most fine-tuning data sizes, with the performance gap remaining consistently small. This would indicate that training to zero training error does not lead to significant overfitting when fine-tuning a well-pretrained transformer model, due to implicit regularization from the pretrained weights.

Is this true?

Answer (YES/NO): YES